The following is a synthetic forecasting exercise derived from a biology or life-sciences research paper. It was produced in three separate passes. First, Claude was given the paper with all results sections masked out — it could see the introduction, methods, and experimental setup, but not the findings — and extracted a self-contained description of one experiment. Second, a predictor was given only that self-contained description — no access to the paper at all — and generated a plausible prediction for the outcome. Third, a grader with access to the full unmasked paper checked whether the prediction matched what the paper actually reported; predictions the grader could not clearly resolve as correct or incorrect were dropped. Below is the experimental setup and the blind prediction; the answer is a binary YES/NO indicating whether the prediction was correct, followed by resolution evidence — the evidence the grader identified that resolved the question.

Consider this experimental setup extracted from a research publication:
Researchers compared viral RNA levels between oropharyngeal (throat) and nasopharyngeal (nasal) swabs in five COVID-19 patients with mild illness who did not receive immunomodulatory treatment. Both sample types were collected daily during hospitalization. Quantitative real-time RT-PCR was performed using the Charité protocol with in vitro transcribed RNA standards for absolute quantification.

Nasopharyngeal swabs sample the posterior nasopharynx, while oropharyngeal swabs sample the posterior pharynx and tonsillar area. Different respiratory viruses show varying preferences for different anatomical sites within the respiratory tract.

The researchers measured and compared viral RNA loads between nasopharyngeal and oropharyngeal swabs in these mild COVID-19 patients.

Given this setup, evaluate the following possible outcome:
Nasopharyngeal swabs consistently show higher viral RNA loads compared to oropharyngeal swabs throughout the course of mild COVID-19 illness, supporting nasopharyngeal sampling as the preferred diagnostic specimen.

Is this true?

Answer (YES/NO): YES